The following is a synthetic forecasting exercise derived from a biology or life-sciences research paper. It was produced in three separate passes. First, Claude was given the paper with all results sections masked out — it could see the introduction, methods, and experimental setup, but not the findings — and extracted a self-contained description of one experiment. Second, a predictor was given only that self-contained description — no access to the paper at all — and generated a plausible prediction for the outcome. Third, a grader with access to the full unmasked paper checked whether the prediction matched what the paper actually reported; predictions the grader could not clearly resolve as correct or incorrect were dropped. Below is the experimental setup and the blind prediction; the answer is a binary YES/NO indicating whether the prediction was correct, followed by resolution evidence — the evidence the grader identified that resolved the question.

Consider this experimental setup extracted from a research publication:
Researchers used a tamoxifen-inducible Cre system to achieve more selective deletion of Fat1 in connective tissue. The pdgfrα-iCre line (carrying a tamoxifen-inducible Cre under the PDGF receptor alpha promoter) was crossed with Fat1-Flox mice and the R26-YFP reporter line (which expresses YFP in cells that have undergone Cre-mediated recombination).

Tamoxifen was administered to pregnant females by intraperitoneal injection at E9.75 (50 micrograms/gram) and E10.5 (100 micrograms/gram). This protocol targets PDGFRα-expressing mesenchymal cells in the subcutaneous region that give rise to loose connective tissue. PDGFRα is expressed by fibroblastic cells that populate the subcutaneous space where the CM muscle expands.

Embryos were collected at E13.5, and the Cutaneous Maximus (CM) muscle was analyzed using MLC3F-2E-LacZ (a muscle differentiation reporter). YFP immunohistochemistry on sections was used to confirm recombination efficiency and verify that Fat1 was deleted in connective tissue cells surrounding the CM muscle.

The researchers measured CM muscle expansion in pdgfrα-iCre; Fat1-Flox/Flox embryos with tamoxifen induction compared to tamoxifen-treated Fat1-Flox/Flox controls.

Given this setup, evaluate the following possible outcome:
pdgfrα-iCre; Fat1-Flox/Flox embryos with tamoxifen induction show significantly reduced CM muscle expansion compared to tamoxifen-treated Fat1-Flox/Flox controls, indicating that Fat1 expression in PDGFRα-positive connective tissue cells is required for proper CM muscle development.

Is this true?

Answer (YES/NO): YES